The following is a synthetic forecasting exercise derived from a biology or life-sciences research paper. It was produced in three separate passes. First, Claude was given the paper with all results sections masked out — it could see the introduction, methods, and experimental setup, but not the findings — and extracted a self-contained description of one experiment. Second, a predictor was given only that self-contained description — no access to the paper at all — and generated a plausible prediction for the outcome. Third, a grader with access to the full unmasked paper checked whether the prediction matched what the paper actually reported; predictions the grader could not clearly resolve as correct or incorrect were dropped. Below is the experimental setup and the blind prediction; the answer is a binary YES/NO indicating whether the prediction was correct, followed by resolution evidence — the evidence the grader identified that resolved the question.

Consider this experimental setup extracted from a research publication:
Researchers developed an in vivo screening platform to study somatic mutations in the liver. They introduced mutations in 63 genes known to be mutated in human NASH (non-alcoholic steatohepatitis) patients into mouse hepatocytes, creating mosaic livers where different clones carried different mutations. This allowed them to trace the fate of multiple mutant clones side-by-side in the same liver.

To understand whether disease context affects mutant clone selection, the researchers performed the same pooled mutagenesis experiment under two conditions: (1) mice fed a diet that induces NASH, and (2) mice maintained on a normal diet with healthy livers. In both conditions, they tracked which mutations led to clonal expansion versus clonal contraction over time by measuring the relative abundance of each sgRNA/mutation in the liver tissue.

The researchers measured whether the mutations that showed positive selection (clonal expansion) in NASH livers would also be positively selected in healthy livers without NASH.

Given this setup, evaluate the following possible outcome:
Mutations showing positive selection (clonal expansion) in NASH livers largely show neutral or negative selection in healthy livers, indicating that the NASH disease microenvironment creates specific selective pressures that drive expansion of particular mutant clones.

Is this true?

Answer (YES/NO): YES